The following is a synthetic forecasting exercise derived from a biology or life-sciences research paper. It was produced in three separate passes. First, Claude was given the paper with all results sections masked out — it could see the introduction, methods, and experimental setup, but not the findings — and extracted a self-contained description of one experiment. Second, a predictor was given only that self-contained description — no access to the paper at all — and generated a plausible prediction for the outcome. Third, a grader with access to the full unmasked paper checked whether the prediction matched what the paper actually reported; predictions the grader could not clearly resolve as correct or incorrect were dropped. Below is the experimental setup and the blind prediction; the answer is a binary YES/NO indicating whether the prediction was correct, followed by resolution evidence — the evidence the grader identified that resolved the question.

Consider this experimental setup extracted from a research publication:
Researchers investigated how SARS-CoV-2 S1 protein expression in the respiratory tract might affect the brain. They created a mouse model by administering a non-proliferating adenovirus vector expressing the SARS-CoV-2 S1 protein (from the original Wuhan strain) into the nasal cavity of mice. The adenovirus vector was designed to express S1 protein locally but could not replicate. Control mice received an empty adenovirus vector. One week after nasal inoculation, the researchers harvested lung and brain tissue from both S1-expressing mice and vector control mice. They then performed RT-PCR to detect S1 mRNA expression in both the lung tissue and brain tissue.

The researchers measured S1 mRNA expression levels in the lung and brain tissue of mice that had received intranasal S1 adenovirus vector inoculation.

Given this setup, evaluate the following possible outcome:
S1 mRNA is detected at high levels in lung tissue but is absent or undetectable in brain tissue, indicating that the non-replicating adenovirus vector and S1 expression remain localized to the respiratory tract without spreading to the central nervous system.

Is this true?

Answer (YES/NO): YES